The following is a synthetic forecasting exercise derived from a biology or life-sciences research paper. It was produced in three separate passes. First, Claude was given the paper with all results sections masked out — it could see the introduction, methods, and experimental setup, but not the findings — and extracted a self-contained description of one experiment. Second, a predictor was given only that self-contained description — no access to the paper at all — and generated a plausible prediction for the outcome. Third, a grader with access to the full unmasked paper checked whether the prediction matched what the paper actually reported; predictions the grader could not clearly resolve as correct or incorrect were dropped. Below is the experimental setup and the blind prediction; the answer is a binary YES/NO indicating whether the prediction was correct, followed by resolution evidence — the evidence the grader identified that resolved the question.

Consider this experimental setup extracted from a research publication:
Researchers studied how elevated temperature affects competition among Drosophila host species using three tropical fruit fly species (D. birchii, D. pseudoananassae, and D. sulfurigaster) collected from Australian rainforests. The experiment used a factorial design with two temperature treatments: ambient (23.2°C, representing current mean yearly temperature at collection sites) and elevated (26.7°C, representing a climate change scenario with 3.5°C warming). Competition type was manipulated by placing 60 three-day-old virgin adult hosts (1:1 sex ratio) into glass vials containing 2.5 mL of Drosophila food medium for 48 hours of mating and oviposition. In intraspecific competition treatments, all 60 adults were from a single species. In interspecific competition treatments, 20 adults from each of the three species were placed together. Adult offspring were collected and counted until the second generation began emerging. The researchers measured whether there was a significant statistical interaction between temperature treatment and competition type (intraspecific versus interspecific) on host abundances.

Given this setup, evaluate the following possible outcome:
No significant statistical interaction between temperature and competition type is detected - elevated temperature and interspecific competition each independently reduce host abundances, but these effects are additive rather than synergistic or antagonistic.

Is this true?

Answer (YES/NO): NO